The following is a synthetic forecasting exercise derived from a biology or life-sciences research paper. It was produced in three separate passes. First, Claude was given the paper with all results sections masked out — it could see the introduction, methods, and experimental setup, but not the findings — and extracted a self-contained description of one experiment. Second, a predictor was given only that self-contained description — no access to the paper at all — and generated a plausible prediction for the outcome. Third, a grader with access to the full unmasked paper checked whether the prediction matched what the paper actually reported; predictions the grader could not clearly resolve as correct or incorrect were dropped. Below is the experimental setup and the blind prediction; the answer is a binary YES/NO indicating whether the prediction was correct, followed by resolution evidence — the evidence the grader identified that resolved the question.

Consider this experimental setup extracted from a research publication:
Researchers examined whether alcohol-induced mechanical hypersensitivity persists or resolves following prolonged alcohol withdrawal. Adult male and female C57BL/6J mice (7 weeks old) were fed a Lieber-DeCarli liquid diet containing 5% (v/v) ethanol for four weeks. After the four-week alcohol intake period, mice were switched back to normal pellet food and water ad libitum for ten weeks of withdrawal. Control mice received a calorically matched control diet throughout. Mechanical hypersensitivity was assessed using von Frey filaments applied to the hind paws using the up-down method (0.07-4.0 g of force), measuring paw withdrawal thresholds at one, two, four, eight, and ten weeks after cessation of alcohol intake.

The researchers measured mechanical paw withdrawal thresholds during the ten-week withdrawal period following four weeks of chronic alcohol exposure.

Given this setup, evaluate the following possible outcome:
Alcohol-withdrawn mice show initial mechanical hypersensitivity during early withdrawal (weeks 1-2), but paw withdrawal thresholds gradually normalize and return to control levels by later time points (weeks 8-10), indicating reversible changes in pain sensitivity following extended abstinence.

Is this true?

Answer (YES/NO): NO